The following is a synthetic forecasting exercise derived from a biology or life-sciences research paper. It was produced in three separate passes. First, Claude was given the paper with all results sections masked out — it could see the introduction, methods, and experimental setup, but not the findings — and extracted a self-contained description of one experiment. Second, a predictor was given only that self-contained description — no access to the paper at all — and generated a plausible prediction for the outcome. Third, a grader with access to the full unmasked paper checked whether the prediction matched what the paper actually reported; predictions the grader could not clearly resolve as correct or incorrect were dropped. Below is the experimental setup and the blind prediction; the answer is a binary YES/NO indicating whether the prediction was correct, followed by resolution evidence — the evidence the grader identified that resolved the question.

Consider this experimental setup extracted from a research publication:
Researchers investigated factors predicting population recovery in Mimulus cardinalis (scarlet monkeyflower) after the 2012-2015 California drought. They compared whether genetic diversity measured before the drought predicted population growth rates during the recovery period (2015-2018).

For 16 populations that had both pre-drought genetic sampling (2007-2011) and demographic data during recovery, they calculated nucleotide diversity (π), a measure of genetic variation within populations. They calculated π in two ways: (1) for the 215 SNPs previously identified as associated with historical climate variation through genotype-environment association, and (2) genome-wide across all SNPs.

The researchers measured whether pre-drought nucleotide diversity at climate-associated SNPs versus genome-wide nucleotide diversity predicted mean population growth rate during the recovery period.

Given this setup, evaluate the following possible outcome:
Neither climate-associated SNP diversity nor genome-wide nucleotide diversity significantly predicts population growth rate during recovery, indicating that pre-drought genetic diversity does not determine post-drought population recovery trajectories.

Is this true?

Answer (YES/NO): NO